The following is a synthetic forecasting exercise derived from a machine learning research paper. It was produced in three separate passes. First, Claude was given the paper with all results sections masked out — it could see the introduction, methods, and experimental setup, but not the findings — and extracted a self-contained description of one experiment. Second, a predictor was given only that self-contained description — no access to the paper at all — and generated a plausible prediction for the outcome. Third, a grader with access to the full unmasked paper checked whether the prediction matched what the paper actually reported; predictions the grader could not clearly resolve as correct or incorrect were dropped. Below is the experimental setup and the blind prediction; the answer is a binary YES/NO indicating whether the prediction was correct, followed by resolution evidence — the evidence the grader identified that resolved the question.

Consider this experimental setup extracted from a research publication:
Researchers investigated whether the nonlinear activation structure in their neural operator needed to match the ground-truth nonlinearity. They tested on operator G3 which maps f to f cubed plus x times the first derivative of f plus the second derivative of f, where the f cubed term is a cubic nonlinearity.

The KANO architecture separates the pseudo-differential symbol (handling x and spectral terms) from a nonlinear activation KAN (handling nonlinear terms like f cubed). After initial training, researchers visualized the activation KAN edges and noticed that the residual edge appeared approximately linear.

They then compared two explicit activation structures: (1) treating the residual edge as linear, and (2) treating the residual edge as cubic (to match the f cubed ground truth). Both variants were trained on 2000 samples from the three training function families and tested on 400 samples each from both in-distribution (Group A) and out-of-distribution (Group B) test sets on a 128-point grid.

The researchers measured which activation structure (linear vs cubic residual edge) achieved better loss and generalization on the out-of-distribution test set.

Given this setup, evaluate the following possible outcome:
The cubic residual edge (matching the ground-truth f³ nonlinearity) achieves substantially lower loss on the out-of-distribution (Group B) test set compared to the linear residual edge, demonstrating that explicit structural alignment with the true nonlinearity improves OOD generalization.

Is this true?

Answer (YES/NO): NO